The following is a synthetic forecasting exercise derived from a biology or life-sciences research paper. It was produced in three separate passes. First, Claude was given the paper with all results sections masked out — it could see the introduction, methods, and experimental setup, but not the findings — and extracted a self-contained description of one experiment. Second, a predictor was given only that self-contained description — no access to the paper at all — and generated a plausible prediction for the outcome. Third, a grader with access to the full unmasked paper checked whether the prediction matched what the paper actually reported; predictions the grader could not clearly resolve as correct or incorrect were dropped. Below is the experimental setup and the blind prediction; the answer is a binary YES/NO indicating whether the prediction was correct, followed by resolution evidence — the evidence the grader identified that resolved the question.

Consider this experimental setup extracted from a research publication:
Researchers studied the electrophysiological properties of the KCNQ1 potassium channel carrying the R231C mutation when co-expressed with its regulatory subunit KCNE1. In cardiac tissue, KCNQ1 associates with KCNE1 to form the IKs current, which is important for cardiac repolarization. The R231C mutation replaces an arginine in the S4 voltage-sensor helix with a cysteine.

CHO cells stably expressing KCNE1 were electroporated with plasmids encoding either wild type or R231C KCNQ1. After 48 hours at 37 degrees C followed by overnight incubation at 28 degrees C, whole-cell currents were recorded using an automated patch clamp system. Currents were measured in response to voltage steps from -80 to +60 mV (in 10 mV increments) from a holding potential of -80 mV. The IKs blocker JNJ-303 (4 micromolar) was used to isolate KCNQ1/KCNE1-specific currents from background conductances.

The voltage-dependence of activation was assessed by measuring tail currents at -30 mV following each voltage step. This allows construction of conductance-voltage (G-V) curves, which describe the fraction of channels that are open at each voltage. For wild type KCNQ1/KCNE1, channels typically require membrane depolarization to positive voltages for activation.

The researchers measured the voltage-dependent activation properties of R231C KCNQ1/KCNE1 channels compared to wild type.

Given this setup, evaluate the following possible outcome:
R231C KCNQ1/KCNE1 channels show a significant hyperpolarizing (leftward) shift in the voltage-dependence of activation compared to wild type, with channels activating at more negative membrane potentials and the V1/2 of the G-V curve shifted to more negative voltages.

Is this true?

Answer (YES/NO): NO